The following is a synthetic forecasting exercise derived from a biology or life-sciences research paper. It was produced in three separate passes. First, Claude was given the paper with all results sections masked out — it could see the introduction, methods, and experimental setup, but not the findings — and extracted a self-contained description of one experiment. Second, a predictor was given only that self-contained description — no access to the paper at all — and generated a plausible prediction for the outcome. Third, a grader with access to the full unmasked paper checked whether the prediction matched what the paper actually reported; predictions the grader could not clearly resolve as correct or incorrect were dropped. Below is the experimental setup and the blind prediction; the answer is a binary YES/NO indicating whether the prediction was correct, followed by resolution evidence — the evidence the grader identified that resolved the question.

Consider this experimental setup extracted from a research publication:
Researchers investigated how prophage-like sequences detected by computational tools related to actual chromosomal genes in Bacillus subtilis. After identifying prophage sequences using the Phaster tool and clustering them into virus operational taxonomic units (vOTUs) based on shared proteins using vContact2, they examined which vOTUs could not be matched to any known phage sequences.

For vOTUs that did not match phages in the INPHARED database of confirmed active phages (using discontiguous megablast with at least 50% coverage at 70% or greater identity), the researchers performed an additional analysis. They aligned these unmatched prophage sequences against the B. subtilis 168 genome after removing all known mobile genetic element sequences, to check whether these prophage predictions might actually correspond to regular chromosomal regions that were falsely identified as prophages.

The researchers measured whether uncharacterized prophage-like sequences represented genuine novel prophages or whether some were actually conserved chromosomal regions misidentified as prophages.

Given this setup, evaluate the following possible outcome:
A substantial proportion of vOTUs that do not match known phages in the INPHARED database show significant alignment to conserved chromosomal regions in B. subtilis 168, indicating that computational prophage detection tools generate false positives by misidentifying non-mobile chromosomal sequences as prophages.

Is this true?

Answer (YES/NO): NO